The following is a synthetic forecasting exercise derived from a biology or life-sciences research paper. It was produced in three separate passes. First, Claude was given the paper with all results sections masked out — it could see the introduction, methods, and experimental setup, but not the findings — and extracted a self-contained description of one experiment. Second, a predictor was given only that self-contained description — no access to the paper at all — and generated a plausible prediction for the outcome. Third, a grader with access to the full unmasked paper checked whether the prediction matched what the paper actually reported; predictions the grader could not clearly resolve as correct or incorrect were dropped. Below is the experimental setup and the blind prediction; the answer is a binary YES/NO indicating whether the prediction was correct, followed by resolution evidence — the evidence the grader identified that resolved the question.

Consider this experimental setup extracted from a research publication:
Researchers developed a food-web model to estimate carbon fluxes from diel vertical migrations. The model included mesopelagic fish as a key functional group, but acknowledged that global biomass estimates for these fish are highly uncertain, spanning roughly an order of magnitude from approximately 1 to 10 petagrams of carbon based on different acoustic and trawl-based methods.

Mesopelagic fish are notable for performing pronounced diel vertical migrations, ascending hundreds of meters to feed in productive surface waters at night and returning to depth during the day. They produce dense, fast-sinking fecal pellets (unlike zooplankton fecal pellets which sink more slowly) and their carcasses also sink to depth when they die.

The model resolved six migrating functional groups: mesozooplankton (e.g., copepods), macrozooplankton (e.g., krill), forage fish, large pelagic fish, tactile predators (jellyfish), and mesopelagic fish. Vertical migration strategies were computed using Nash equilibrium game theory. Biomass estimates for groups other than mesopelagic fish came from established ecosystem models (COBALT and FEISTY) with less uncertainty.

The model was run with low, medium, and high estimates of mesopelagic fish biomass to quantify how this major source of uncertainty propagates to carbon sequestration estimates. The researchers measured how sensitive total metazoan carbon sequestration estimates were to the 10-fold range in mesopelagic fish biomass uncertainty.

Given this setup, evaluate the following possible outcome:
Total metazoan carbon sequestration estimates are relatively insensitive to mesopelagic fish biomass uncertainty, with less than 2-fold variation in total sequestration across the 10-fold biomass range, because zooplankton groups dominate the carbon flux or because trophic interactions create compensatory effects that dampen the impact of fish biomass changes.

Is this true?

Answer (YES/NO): NO